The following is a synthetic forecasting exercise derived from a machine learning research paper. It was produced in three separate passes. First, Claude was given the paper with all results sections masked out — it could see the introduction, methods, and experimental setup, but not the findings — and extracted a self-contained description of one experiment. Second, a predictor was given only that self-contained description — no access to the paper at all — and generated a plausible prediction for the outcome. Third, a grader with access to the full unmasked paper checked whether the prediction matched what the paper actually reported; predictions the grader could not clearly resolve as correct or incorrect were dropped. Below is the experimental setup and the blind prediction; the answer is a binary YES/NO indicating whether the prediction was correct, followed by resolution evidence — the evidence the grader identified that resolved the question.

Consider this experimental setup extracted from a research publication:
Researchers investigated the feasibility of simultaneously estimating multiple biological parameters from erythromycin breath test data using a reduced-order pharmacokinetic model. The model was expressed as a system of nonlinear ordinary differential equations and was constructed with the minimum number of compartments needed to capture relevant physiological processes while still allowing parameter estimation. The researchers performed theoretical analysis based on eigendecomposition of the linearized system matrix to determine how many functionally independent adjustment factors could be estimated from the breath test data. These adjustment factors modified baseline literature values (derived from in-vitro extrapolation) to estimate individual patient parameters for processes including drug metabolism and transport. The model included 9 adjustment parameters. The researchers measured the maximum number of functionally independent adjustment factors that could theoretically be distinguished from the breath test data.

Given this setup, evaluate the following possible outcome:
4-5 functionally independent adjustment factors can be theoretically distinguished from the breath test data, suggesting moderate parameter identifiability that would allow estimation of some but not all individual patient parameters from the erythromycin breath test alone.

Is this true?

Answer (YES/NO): NO